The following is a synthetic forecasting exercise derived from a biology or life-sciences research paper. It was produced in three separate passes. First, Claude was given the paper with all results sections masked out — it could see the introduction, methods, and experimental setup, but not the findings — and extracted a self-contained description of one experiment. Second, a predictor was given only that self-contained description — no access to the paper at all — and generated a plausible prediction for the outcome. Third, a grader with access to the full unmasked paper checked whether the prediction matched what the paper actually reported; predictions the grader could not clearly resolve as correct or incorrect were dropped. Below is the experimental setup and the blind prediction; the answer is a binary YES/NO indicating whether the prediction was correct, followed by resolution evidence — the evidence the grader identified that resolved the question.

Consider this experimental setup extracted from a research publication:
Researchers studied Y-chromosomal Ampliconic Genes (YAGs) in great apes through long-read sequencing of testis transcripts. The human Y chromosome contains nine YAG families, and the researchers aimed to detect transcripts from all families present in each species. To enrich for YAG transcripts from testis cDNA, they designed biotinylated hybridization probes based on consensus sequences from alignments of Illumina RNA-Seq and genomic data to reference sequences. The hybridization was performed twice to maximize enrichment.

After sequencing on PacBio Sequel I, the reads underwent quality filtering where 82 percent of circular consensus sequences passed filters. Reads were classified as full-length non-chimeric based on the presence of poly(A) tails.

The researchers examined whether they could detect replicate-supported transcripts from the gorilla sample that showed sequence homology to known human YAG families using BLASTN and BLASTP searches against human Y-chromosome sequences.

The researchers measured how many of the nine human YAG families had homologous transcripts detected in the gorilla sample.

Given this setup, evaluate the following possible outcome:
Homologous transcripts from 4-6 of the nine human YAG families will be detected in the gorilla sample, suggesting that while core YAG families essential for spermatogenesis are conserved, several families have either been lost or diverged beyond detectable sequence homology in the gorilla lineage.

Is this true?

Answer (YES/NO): NO